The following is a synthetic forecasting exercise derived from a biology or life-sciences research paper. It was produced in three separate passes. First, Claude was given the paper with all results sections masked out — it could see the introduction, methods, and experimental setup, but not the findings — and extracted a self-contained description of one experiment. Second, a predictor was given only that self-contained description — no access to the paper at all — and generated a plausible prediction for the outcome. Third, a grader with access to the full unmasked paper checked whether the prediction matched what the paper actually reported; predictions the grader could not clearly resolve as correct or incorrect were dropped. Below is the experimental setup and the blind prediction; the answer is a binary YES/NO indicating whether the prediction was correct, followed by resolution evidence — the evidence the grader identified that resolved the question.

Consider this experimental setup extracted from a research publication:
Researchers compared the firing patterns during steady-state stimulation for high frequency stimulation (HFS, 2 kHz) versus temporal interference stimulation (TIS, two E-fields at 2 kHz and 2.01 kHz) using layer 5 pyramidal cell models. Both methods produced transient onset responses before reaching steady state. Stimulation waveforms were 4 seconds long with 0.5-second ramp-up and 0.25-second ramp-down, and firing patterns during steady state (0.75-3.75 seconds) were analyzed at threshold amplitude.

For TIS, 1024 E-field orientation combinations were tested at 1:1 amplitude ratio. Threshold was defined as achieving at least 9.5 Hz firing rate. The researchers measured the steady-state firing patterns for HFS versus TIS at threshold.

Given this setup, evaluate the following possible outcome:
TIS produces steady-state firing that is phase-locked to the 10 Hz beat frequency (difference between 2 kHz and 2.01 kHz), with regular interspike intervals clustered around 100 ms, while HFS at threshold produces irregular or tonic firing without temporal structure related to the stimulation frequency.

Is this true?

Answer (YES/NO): NO